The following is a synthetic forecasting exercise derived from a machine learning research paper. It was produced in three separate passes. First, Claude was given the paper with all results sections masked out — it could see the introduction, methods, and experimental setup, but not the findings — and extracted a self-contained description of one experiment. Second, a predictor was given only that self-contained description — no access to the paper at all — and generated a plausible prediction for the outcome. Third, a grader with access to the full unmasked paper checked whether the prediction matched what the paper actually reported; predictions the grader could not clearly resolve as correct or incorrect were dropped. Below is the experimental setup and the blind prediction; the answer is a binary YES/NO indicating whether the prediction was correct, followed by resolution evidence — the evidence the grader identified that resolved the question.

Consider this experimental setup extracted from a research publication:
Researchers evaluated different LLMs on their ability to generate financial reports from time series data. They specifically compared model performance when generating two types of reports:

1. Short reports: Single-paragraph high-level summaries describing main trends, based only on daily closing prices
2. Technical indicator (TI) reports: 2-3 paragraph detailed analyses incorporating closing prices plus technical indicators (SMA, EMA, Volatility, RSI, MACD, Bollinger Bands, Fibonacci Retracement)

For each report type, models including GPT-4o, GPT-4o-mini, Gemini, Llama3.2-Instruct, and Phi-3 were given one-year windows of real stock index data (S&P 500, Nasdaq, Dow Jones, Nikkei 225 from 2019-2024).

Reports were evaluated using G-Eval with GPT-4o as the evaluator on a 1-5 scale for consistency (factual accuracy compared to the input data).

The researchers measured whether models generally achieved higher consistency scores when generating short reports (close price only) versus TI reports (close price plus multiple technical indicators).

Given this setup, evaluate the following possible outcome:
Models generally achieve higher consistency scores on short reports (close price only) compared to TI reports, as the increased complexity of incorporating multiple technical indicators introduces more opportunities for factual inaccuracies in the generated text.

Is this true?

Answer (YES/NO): YES